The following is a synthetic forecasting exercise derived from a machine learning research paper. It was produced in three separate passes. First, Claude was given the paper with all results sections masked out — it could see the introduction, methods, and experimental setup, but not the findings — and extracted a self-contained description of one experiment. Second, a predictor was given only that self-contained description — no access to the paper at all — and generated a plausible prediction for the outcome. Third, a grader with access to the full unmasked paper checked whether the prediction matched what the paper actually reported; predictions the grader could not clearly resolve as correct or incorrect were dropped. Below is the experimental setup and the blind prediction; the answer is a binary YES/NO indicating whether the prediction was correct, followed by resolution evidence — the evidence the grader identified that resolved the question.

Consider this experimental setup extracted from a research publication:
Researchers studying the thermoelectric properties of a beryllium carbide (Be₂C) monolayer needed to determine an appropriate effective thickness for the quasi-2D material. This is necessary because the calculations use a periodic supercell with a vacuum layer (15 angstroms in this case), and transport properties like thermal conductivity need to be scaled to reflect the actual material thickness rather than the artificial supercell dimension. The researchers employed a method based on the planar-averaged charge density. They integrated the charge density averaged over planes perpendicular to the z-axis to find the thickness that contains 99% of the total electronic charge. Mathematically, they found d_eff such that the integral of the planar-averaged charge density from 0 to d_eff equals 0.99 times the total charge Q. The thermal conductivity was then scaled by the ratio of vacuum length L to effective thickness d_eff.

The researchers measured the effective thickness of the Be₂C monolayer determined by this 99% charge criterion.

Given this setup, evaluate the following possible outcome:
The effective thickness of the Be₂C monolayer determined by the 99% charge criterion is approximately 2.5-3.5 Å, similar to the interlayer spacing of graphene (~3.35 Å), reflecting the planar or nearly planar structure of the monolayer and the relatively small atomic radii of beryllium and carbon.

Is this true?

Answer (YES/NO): NO